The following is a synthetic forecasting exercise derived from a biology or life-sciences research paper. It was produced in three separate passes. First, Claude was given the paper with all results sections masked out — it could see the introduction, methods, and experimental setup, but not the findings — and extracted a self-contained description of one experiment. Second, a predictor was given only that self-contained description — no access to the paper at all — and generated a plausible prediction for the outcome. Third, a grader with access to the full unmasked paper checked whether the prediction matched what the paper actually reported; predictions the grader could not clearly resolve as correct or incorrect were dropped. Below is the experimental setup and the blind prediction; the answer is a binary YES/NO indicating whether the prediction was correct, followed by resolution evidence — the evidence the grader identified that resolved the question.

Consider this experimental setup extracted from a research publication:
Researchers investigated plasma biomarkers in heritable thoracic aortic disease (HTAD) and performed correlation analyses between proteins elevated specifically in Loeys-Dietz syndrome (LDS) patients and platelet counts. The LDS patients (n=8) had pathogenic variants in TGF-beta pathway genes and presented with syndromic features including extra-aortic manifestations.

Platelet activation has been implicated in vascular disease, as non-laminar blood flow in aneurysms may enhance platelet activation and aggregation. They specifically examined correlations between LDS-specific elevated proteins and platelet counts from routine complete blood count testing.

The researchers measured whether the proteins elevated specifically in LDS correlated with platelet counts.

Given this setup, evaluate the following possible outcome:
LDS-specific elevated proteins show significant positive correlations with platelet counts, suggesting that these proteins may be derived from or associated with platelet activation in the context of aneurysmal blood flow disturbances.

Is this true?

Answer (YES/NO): YES